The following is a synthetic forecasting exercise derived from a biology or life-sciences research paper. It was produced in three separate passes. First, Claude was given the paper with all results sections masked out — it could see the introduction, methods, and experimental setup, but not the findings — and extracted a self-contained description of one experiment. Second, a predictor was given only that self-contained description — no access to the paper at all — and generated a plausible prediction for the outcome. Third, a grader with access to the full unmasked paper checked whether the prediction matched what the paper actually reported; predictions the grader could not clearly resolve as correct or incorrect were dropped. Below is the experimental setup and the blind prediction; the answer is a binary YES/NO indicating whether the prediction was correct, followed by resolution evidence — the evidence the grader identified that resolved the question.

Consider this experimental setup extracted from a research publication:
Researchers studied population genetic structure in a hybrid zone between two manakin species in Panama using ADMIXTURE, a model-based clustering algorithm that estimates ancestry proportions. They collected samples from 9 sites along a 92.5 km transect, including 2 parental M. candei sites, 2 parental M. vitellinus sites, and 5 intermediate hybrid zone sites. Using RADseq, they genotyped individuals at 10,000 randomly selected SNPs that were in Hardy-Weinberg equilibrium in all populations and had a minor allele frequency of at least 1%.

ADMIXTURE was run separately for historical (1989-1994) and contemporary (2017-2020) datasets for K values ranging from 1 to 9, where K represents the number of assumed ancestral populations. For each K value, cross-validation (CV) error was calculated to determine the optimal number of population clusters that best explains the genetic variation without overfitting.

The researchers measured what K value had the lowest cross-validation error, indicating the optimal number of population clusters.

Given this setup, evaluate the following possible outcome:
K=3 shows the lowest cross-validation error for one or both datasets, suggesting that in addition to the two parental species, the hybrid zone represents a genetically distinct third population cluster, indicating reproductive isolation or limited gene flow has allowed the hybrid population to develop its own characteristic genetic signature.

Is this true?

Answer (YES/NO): NO